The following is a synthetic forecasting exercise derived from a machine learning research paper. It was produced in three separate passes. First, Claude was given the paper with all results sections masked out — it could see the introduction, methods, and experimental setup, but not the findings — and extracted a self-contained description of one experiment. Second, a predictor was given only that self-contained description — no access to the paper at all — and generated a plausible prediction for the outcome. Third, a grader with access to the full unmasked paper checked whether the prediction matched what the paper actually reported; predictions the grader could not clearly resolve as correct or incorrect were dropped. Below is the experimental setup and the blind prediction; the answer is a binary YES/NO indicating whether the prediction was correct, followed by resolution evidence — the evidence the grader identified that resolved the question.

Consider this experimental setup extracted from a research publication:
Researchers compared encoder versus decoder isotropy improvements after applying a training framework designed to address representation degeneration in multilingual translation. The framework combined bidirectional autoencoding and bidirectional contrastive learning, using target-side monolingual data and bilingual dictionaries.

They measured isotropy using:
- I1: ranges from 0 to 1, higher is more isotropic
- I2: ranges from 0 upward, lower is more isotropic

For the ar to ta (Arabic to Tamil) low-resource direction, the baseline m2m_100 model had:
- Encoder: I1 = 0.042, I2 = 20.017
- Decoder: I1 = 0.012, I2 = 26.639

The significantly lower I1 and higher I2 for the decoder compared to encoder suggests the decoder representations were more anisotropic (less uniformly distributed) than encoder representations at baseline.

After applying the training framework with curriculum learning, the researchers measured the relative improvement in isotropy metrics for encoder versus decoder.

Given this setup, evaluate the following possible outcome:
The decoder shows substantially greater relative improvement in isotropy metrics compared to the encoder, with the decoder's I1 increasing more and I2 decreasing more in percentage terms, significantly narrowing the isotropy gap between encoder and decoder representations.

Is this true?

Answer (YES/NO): NO